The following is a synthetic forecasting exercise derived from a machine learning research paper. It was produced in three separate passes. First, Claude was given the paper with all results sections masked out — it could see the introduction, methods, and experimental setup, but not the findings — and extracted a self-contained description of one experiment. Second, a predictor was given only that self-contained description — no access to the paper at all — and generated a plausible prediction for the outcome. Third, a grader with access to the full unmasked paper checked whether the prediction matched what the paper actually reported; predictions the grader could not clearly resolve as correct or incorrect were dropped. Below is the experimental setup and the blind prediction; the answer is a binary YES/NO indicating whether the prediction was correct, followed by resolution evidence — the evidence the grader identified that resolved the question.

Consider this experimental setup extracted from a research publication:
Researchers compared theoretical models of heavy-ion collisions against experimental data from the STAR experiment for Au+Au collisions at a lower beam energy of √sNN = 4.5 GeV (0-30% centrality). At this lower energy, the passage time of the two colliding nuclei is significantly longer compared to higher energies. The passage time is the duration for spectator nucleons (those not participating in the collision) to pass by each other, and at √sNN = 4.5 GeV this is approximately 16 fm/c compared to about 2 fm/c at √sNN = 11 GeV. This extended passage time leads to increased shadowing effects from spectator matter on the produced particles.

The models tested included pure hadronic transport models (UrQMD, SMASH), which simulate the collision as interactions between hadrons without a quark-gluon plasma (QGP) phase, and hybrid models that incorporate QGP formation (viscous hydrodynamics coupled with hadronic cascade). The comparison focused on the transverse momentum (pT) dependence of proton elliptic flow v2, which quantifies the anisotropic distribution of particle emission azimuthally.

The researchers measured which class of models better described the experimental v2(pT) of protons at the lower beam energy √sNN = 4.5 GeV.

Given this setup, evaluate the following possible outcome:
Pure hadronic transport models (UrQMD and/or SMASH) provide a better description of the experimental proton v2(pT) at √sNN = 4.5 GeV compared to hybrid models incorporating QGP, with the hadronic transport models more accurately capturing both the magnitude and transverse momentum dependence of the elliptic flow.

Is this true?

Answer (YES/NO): YES